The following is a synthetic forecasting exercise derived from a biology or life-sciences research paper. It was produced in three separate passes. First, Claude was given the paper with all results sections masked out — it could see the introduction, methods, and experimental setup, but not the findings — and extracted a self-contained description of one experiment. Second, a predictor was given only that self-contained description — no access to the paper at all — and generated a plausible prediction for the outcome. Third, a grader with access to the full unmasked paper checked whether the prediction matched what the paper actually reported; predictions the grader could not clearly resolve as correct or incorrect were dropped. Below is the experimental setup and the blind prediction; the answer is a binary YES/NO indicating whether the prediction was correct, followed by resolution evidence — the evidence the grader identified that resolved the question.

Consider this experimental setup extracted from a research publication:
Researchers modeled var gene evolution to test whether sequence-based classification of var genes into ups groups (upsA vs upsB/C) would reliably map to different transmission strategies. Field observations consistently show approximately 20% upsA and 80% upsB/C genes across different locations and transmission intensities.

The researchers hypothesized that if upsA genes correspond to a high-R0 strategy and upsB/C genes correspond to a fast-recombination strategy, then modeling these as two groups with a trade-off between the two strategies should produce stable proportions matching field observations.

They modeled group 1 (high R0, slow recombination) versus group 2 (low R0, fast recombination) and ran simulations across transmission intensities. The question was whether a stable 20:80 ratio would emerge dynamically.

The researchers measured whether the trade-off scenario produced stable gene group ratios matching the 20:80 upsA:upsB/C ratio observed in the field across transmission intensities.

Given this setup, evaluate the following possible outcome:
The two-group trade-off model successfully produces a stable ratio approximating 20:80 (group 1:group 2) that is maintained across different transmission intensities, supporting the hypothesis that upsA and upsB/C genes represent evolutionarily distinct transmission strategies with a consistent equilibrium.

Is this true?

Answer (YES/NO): NO